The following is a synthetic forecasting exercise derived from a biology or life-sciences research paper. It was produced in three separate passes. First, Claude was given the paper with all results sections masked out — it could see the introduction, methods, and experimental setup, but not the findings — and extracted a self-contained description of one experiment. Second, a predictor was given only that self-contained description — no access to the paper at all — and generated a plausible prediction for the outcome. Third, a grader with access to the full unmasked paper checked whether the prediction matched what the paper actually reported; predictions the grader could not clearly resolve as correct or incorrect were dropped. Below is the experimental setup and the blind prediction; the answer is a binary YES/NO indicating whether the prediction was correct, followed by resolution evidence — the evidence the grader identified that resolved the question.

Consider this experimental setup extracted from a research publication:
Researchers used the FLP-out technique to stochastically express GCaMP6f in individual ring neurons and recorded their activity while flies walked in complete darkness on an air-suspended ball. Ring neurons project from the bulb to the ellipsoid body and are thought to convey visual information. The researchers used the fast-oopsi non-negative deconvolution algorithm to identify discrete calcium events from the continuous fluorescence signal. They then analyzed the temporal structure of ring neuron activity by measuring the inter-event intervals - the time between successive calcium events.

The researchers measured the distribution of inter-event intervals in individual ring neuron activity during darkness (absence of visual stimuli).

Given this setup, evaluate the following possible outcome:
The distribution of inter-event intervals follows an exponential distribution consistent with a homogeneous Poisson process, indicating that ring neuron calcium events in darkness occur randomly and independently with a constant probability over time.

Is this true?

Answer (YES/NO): NO